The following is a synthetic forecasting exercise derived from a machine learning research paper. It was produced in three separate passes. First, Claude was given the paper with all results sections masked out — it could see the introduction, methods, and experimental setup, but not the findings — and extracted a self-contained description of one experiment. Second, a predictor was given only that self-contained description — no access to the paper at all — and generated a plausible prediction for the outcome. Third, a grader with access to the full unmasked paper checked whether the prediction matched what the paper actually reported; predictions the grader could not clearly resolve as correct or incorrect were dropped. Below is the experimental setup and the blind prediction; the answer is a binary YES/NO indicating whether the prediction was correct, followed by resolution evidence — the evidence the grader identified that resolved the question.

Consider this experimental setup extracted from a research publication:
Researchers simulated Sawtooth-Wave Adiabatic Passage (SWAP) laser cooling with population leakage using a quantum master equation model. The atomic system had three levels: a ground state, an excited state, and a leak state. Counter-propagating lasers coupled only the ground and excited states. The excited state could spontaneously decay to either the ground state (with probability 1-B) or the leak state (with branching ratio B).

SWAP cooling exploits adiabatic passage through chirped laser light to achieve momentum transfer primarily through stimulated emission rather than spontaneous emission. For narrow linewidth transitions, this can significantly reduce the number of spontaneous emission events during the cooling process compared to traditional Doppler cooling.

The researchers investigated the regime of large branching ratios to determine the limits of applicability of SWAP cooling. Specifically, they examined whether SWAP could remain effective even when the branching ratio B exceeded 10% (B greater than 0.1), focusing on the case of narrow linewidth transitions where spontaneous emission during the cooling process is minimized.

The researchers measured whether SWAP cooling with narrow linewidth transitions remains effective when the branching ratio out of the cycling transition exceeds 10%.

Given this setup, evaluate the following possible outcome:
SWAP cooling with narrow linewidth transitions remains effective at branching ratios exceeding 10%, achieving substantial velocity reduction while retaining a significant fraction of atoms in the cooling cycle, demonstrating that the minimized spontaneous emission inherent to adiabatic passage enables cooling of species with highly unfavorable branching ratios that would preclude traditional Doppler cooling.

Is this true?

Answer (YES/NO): YES